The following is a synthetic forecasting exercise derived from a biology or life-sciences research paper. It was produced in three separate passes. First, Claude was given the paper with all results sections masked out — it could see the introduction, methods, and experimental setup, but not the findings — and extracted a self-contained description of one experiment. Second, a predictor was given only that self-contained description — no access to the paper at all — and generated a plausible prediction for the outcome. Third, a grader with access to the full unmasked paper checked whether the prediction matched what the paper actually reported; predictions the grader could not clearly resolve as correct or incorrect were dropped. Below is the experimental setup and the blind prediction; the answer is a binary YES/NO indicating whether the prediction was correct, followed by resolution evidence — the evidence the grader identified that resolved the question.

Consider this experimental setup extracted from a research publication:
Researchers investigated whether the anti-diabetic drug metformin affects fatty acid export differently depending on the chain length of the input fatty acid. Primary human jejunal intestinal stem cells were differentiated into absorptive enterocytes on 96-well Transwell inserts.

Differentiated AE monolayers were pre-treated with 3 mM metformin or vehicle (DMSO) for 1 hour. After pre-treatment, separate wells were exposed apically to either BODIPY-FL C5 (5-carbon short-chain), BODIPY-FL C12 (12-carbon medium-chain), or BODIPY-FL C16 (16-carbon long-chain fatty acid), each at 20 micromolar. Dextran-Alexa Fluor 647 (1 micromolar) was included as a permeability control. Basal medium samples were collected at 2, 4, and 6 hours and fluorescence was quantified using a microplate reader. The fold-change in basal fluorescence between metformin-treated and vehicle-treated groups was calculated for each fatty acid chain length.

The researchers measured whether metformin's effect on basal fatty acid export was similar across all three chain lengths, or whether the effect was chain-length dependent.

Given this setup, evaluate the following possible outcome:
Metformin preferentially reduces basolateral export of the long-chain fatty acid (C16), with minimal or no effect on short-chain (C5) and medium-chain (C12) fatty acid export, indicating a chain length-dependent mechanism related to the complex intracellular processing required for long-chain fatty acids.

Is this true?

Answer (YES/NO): NO